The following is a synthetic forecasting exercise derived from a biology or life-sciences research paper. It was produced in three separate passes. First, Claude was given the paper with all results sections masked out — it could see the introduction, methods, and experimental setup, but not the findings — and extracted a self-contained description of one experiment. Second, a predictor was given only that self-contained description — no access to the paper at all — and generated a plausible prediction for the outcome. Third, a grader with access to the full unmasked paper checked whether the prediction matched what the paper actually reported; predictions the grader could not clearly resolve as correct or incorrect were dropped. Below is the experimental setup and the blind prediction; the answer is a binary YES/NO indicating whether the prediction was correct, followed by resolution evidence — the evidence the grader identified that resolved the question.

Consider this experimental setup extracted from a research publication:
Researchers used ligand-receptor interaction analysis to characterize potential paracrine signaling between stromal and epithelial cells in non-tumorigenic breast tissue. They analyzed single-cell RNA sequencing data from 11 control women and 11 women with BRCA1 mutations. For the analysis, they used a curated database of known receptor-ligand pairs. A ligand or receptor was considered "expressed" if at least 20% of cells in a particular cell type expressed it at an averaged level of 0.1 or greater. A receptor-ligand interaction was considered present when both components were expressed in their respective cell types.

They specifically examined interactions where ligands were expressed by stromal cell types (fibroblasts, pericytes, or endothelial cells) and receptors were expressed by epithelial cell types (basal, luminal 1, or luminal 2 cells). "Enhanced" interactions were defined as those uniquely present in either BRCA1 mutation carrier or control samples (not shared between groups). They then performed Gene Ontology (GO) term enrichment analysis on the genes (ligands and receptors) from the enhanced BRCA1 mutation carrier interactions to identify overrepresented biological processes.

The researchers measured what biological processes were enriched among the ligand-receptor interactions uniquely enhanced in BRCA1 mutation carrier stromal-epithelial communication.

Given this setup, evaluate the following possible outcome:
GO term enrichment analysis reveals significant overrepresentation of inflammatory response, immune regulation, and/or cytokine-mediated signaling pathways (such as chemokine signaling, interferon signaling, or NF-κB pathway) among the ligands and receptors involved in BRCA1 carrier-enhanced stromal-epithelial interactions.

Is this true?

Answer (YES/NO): NO